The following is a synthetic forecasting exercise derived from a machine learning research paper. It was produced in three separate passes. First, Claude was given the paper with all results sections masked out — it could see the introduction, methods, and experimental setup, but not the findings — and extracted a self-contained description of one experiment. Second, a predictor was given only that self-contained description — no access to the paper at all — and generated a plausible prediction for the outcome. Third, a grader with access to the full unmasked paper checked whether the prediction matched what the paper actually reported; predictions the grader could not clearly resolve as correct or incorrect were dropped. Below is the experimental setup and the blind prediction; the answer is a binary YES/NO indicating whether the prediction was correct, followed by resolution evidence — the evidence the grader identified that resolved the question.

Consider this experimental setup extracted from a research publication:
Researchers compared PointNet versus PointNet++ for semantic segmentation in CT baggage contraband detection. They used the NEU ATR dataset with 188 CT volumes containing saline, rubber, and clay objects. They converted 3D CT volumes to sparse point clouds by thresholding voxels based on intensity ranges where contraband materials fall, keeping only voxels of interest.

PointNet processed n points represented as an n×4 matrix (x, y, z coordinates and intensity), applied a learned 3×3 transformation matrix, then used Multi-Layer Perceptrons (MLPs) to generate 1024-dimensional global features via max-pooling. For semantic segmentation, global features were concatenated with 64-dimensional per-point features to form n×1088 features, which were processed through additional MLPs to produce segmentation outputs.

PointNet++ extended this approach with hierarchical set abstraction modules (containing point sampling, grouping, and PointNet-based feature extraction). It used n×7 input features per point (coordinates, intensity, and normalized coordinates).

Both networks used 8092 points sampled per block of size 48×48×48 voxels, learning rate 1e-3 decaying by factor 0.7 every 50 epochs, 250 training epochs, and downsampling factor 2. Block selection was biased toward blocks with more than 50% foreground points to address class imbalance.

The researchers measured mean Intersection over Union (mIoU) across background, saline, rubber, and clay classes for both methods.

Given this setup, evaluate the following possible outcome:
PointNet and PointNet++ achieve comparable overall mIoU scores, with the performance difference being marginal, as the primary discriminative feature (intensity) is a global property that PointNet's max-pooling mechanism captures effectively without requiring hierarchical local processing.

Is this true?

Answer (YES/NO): NO